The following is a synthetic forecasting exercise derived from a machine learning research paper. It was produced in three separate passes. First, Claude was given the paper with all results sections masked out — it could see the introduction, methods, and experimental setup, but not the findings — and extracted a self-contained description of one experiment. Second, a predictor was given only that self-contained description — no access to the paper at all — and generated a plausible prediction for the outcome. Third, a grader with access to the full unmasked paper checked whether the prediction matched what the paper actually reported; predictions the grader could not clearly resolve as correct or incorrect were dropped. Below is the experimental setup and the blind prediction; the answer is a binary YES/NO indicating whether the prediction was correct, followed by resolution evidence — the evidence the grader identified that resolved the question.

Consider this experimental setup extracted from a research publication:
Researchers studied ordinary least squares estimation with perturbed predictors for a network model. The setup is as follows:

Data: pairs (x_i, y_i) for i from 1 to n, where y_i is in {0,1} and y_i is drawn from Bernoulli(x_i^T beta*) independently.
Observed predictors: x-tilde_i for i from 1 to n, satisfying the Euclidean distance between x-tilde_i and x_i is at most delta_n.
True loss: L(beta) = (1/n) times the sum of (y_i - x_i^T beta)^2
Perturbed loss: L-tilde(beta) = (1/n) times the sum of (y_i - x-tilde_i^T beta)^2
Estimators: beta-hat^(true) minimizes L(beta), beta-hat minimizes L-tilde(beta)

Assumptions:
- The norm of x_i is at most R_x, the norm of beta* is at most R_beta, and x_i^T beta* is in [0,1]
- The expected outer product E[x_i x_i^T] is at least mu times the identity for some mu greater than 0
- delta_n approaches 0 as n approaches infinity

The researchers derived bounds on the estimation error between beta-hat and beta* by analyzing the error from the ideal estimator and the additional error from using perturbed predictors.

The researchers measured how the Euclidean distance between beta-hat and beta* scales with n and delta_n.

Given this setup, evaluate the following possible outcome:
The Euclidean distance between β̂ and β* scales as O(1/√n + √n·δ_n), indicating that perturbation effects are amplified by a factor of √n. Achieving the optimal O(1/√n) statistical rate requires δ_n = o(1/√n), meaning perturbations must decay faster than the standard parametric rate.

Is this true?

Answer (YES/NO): NO